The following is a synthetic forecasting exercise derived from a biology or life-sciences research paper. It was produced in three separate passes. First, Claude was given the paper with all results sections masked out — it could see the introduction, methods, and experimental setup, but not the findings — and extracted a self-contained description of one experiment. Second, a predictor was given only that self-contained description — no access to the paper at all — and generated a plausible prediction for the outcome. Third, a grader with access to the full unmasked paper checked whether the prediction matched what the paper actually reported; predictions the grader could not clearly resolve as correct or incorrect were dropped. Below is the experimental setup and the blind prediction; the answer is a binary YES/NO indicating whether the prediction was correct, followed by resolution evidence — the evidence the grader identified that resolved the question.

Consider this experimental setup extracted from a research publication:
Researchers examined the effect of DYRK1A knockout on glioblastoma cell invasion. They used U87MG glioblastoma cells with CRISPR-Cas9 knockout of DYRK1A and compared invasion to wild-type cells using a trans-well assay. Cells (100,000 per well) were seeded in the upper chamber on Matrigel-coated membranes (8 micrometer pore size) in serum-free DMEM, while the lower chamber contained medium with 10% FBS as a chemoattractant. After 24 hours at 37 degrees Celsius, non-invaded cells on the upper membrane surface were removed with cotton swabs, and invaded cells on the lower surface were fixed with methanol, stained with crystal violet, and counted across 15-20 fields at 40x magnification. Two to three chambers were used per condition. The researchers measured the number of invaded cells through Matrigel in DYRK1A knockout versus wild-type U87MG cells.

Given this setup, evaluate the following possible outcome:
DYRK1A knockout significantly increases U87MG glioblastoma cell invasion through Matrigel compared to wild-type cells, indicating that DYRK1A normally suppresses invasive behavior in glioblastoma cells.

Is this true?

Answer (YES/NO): NO